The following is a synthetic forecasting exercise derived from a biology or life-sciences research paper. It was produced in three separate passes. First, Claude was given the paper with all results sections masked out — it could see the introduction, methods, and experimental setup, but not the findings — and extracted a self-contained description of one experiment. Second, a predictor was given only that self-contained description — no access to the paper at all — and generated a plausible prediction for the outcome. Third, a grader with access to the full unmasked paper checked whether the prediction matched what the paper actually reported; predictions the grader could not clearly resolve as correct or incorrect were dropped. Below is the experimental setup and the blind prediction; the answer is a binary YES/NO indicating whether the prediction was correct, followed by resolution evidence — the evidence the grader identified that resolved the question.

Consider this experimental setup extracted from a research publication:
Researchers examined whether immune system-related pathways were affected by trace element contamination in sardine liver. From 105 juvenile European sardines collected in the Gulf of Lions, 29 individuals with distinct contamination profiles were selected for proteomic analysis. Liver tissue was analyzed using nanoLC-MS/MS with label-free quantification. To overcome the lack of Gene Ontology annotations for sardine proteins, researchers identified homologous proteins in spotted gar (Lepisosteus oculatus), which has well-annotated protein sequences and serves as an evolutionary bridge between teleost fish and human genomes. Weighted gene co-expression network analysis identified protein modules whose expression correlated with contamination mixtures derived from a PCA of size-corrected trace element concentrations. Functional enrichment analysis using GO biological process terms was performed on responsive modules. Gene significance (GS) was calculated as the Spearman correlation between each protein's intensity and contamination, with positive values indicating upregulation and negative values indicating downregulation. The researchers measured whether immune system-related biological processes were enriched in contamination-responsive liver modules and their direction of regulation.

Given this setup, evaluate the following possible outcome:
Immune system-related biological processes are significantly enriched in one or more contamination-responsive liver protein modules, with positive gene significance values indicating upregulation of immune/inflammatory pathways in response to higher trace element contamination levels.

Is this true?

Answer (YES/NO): YES